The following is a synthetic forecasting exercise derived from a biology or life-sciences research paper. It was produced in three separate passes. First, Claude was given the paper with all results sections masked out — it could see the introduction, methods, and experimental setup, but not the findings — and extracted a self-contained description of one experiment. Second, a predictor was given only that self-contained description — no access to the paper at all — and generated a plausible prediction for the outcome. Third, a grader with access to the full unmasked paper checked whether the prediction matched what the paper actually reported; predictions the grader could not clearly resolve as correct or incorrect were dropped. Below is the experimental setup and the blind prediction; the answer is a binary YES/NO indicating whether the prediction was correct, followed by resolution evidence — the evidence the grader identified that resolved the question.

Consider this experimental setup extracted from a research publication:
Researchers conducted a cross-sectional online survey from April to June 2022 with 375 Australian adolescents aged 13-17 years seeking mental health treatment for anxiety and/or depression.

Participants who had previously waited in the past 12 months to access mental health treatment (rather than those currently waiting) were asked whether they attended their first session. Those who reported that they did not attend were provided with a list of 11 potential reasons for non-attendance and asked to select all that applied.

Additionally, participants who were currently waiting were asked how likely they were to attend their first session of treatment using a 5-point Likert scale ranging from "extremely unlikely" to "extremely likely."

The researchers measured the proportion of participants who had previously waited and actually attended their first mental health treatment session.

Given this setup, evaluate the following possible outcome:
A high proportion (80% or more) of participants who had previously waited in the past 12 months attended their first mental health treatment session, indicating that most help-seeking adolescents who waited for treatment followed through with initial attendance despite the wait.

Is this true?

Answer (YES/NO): YES